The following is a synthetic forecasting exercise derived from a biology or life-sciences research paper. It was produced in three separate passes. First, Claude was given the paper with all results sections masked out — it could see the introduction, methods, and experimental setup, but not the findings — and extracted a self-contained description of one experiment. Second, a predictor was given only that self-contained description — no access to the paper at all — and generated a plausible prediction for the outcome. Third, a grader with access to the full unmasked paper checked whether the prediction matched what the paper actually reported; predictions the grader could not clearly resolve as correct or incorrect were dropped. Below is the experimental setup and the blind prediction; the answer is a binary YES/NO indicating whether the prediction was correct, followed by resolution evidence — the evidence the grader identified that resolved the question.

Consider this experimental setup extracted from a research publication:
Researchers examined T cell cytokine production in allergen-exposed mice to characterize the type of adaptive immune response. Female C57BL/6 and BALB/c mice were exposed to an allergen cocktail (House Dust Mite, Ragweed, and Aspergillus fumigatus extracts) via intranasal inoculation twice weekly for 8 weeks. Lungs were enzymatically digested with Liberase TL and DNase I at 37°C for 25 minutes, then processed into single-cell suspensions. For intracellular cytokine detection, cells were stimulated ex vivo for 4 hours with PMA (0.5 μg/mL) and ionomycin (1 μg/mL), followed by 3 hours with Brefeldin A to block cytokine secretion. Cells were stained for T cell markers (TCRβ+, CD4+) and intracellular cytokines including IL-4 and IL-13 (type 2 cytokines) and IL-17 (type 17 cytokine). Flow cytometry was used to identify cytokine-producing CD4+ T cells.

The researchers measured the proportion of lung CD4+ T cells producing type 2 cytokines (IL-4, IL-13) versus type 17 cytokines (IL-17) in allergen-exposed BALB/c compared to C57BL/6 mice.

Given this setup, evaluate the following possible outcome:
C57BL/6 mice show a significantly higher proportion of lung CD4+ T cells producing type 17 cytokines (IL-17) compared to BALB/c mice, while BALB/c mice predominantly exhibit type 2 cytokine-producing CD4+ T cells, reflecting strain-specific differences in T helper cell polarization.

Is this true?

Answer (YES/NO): NO